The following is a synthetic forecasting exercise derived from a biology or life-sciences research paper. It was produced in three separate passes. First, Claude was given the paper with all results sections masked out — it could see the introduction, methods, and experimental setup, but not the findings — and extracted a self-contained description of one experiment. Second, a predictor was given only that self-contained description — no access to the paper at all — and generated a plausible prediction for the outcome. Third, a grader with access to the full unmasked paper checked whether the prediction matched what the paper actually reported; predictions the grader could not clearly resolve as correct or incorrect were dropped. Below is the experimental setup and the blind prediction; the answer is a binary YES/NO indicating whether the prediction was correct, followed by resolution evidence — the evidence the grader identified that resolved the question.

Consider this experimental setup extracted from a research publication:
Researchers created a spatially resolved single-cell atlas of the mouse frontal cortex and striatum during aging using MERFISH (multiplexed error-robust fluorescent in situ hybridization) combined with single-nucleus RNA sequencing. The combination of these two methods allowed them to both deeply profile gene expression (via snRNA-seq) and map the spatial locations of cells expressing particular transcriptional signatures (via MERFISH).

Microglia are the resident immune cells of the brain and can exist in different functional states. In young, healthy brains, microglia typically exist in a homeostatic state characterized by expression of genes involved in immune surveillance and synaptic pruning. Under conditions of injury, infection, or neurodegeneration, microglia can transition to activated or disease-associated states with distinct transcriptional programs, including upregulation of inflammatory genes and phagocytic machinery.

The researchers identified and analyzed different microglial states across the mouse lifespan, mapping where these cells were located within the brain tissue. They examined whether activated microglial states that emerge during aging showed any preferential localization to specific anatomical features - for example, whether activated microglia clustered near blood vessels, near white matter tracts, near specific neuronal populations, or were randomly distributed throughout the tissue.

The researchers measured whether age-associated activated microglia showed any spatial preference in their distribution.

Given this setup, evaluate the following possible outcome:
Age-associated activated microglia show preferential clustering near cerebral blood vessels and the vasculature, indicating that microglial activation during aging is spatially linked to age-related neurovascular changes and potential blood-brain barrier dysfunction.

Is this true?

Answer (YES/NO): NO